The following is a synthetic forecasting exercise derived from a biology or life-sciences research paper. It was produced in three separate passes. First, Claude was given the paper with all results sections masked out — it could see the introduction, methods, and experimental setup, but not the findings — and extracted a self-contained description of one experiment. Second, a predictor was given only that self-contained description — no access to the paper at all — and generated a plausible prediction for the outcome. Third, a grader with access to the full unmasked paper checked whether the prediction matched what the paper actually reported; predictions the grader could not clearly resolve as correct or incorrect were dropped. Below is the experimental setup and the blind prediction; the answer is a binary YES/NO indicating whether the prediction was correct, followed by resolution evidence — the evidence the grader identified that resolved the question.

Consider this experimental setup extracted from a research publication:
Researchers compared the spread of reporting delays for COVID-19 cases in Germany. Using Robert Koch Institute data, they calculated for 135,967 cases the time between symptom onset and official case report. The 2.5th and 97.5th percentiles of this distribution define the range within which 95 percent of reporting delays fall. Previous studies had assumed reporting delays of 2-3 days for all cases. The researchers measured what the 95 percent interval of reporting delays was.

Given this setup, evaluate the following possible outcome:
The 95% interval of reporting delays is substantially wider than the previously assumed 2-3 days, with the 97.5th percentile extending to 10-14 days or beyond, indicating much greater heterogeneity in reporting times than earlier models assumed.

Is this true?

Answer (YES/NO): YES